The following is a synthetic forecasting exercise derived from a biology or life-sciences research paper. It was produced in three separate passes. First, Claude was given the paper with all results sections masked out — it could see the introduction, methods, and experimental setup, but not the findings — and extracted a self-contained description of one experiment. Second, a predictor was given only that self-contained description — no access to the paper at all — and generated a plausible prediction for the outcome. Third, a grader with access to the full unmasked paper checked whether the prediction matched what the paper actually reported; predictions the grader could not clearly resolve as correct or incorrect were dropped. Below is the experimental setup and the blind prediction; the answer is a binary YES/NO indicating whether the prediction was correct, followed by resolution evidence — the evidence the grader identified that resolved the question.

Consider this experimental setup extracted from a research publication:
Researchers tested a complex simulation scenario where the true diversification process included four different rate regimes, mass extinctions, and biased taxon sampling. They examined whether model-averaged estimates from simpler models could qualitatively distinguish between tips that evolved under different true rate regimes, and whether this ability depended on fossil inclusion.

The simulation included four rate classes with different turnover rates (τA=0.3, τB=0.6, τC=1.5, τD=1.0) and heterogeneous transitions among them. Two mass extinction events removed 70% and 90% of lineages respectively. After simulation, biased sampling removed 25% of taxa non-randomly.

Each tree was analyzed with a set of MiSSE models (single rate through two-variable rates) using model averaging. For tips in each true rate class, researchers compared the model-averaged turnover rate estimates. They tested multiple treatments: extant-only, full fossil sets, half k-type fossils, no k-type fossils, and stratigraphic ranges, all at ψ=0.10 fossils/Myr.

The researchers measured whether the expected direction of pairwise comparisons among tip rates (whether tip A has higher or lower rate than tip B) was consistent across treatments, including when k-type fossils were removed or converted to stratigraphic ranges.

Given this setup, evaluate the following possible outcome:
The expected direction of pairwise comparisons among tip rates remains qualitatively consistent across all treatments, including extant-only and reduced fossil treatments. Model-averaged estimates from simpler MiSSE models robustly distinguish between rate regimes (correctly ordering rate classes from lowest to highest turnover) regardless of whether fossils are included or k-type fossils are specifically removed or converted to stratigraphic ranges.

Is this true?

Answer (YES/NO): YES